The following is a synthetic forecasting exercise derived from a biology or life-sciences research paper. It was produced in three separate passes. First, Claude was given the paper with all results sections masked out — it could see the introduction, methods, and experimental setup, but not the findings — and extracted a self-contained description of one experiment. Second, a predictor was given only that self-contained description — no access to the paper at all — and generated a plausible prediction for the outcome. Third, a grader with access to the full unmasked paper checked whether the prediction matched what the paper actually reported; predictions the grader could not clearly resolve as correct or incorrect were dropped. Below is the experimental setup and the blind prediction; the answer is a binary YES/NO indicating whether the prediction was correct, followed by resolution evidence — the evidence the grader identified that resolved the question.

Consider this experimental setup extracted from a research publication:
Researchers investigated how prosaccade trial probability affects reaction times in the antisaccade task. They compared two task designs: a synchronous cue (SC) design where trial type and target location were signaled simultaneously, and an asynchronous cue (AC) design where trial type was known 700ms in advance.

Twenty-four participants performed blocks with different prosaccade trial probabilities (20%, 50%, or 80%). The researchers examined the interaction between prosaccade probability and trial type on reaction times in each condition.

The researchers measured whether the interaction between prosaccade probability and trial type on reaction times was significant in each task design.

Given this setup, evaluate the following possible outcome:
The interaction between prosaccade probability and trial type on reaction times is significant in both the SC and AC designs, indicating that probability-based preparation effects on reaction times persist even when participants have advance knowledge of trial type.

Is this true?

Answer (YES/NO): NO